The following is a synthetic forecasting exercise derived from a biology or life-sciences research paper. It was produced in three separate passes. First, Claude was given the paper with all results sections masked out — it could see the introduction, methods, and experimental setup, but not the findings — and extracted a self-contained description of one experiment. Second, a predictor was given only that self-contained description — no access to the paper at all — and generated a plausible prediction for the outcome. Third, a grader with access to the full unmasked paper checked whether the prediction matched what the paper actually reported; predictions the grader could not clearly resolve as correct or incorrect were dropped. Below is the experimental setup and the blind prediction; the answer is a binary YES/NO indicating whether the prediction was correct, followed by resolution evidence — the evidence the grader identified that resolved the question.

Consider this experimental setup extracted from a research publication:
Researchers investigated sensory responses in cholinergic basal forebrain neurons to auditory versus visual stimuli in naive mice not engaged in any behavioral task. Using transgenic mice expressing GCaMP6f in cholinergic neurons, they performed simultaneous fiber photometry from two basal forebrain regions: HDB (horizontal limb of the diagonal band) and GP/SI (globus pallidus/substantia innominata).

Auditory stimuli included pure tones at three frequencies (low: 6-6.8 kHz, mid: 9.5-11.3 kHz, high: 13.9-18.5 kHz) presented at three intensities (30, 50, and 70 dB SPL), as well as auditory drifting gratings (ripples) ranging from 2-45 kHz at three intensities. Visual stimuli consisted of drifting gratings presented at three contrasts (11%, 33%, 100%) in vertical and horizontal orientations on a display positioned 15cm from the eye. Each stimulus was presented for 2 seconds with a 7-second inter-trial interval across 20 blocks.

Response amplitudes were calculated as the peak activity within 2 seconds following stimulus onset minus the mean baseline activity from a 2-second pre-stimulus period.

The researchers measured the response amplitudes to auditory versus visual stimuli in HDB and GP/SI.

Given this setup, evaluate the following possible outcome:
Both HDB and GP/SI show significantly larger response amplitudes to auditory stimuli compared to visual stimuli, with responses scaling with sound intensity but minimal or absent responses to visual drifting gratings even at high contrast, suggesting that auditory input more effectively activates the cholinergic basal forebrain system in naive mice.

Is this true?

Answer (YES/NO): NO